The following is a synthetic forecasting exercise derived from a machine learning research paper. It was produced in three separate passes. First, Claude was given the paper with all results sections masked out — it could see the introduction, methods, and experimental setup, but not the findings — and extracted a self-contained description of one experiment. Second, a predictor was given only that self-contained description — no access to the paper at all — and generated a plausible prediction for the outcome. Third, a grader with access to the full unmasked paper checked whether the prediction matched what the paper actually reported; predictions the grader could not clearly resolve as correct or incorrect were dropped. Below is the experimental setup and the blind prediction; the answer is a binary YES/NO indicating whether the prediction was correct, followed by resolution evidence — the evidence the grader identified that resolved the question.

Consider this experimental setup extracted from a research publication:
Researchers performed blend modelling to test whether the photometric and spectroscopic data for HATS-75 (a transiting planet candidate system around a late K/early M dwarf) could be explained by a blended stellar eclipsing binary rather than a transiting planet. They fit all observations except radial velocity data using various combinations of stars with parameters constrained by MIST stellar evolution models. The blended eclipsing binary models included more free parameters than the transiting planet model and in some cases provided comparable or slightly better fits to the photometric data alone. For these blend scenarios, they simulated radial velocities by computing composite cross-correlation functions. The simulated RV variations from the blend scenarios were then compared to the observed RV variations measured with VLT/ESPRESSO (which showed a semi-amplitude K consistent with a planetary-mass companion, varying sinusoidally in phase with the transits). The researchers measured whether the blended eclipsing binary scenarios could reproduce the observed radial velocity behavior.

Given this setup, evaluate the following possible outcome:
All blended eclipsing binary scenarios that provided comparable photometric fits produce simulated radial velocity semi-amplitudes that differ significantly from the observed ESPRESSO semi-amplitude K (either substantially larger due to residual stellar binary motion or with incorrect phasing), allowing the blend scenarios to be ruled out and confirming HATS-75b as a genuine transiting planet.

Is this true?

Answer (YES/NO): YES